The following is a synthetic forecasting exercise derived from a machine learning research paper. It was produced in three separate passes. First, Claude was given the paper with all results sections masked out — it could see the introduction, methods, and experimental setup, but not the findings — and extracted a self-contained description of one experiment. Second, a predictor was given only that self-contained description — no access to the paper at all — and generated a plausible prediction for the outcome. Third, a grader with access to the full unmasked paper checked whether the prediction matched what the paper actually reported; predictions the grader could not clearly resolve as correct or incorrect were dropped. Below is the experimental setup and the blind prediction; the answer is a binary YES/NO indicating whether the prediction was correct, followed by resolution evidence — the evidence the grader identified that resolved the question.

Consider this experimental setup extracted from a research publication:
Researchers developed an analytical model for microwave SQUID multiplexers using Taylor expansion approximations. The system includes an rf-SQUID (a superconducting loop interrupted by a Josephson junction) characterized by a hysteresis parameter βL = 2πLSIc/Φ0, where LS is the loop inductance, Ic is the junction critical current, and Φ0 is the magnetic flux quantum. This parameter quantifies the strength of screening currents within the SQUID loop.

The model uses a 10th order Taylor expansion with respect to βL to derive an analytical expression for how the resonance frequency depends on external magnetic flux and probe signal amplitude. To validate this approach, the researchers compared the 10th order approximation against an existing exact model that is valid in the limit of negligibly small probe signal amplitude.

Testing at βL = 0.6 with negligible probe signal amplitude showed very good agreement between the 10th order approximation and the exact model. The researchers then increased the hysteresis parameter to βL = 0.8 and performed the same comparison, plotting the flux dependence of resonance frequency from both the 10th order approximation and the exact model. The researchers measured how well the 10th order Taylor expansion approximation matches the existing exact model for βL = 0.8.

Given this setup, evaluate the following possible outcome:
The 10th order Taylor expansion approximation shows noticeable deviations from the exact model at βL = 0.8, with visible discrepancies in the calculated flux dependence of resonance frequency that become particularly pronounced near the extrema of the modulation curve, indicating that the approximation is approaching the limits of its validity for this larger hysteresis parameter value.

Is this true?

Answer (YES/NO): YES